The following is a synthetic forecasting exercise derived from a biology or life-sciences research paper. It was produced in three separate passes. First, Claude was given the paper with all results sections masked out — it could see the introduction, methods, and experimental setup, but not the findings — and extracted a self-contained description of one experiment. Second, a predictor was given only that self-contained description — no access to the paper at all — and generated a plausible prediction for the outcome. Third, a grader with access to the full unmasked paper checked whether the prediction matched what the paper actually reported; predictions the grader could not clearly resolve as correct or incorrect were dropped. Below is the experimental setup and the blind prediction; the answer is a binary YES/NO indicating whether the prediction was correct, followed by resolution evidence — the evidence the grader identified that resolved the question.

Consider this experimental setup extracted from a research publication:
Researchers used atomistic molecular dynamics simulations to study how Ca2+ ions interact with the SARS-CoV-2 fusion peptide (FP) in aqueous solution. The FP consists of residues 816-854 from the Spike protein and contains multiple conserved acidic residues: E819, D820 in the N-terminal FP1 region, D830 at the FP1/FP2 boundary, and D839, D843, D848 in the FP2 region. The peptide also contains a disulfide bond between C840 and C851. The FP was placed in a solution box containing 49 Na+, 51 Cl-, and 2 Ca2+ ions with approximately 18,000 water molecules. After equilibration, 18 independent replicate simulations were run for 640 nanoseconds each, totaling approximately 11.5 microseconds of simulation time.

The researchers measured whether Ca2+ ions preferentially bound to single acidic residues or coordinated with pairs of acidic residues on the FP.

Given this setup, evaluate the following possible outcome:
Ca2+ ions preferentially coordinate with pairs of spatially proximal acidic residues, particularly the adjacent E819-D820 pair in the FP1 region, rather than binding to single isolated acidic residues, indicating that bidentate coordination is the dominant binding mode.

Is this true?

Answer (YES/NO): NO